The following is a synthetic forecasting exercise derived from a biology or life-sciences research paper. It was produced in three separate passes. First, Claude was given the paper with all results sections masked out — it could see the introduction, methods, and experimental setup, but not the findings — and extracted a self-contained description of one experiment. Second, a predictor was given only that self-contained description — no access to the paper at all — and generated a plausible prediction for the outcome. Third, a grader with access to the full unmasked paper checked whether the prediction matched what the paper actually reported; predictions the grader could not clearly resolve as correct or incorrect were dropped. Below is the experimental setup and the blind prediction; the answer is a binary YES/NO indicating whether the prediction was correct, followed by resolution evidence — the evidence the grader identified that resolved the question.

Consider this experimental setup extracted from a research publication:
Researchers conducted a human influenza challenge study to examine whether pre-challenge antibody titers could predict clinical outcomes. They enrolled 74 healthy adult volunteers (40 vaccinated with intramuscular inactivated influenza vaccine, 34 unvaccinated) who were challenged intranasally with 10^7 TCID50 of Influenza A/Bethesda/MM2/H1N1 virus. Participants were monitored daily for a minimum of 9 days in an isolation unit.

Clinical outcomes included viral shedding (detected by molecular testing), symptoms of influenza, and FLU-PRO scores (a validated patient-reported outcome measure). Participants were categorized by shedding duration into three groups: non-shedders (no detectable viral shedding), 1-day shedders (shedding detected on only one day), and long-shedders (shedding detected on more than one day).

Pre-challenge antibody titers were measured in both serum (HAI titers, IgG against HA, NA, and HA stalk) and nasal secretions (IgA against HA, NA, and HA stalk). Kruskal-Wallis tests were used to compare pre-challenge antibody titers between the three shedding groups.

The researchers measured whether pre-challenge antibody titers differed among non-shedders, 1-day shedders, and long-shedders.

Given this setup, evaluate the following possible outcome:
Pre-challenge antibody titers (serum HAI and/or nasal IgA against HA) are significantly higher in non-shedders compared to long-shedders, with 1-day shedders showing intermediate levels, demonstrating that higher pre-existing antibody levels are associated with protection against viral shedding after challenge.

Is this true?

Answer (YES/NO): NO